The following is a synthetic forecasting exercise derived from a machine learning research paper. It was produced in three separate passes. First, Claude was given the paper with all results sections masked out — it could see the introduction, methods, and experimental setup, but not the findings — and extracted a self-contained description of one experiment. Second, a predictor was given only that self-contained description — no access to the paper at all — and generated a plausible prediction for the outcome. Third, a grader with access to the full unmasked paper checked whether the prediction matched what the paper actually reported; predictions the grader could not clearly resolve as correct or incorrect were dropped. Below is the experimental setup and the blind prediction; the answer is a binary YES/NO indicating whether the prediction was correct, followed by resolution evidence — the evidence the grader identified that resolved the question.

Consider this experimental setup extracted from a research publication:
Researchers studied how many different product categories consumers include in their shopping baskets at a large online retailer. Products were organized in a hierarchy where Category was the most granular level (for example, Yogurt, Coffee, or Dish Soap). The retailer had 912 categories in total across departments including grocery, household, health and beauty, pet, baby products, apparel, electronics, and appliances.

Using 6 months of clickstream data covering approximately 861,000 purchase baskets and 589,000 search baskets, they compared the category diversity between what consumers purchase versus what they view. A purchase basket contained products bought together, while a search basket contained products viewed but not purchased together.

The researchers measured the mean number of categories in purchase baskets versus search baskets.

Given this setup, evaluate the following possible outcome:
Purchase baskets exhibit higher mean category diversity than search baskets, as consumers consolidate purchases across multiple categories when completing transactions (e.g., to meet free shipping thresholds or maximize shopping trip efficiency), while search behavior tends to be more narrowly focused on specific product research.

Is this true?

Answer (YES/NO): NO